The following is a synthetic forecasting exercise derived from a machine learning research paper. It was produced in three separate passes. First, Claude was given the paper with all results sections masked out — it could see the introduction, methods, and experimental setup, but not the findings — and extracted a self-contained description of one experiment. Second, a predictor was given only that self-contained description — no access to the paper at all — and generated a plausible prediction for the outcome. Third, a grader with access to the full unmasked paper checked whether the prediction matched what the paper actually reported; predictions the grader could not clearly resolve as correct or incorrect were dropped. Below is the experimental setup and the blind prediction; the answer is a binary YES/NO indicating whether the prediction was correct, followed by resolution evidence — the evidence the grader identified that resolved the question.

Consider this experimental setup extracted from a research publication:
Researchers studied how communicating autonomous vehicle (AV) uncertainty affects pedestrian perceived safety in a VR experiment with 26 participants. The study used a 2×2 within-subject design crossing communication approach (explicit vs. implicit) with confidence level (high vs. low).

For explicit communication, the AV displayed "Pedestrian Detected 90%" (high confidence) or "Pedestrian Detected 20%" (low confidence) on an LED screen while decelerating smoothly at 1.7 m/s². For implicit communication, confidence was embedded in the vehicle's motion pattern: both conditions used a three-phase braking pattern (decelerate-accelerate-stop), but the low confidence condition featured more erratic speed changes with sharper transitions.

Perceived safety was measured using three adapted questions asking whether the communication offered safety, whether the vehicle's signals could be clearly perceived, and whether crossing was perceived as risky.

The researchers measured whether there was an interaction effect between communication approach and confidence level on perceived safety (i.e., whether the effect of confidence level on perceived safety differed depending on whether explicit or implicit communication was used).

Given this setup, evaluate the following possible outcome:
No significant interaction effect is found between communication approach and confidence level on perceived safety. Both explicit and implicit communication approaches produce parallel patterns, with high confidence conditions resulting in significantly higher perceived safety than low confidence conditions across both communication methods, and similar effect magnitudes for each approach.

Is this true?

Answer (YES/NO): YES